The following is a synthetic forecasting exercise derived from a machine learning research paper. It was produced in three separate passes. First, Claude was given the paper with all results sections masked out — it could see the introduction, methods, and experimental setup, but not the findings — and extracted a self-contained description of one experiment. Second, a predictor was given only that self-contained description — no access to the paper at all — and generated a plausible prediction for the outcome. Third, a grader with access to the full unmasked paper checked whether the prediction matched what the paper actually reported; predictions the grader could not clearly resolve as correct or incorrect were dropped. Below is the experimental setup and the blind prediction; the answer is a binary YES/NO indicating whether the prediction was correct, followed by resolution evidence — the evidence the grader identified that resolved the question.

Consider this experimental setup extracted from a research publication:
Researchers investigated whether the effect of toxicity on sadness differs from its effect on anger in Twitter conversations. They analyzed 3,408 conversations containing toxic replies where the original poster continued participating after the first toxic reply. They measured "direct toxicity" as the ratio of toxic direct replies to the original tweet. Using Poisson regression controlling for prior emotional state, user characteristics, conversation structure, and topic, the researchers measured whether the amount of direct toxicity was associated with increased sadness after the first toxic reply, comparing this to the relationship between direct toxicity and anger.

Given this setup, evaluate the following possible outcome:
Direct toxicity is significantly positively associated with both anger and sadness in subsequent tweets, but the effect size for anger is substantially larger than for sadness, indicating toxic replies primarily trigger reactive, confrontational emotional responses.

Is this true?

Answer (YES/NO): NO